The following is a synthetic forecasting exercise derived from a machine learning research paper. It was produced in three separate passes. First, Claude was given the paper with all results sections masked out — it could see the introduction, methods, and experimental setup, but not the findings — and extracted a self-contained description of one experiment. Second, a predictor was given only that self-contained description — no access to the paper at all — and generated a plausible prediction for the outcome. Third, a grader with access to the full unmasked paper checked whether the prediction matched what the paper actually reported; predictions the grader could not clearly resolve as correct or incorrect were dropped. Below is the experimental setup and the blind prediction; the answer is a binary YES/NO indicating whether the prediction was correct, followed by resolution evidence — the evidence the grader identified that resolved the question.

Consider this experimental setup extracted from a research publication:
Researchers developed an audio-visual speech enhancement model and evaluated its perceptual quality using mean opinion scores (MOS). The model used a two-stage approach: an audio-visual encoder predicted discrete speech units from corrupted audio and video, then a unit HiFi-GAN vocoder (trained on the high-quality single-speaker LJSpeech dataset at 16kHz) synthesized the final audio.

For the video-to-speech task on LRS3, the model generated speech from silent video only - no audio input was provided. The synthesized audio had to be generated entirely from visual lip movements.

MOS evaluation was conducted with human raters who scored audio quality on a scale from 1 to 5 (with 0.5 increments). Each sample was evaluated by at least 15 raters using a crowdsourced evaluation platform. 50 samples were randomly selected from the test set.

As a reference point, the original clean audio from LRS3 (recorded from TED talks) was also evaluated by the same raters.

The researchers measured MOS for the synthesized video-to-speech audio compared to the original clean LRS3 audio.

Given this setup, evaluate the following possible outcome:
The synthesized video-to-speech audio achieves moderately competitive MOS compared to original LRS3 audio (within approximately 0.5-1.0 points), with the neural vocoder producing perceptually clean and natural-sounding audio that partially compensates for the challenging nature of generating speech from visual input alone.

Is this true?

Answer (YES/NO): NO